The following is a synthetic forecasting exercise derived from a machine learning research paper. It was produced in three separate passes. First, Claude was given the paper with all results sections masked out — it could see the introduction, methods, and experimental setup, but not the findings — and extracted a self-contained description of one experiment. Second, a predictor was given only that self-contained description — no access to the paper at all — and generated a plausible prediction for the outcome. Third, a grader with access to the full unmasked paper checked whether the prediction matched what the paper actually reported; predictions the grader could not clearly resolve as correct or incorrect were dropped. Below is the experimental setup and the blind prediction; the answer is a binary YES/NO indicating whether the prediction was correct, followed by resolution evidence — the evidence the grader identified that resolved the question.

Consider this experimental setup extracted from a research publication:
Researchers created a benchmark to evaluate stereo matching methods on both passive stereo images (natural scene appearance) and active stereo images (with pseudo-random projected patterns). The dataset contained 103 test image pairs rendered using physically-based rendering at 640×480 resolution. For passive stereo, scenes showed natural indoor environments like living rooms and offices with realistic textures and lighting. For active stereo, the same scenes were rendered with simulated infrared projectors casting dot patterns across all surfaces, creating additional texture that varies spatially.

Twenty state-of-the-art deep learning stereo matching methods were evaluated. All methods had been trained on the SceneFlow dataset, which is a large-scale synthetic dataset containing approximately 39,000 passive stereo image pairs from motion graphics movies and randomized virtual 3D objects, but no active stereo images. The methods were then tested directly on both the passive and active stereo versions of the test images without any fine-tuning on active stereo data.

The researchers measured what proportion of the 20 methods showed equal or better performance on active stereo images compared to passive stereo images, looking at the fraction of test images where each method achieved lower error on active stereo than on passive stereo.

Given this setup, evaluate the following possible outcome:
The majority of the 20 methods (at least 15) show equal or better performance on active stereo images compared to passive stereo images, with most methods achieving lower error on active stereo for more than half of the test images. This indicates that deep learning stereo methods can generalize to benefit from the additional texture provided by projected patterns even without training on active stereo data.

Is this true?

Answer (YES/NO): YES